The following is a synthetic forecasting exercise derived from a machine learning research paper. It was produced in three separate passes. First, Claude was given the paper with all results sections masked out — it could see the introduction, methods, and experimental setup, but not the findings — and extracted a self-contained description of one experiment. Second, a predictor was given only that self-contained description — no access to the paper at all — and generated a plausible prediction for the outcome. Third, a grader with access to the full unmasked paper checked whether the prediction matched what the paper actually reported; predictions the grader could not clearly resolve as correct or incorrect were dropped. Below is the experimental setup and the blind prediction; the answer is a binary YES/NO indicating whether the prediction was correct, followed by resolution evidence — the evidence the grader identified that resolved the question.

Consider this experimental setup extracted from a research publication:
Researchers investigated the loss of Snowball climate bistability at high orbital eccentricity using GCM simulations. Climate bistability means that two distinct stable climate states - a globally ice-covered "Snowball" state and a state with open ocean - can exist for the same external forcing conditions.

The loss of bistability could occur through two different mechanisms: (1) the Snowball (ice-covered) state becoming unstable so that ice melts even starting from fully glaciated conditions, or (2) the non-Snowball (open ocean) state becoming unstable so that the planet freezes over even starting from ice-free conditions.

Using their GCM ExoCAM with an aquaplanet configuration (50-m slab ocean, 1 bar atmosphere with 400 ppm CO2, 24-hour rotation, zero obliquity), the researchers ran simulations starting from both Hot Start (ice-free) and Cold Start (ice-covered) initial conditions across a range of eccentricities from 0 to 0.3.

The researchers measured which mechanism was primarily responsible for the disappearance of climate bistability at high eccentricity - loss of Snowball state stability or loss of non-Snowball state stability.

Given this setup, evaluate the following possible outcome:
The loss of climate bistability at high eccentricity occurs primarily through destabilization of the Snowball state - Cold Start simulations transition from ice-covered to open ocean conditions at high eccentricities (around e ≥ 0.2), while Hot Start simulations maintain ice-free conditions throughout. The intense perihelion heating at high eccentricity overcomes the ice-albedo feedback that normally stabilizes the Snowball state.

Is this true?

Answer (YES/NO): YES